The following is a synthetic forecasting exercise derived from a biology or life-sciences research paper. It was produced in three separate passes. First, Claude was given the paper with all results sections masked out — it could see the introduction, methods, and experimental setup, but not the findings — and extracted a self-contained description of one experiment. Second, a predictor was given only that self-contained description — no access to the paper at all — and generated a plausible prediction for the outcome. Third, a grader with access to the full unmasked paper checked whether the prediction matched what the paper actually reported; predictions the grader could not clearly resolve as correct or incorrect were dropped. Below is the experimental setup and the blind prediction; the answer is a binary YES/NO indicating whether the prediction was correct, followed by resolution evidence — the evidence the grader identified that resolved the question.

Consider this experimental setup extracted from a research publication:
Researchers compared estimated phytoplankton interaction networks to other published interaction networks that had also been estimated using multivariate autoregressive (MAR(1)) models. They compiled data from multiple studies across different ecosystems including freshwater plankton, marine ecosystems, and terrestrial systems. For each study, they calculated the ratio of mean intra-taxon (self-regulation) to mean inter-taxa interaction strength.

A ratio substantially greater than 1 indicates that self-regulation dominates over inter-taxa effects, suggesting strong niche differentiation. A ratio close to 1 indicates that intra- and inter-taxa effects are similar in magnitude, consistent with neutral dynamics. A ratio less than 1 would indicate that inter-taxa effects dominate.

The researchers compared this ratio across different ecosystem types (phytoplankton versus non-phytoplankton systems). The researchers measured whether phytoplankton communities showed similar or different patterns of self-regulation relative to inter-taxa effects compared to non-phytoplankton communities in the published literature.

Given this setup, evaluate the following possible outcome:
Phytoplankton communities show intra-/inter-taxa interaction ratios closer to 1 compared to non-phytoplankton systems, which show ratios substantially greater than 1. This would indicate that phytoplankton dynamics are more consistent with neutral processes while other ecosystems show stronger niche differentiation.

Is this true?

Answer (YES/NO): NO